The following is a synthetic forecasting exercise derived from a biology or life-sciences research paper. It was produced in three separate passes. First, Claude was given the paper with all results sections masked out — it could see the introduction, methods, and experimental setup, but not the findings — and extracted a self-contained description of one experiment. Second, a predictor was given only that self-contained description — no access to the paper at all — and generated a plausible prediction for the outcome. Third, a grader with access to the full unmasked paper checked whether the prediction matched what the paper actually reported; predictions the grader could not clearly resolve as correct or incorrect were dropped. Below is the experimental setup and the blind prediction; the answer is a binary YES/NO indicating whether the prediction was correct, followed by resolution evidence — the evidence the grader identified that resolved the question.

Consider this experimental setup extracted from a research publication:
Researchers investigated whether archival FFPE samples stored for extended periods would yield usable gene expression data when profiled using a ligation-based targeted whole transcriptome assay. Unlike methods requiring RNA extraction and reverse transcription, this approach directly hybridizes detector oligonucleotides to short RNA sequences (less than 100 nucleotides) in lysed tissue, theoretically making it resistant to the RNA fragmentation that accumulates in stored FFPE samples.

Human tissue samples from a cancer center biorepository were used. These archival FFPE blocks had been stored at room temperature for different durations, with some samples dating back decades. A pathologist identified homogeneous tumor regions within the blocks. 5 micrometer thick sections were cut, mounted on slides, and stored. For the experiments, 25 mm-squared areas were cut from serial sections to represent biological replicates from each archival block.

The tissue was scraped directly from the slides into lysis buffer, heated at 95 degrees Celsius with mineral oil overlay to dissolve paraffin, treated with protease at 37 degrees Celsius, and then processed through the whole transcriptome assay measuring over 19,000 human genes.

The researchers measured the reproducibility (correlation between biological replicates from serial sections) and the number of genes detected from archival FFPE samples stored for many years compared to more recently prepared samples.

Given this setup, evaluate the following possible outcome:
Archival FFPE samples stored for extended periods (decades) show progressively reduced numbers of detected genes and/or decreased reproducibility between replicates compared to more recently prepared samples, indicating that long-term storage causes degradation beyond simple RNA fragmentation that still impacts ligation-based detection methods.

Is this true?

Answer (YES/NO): NO